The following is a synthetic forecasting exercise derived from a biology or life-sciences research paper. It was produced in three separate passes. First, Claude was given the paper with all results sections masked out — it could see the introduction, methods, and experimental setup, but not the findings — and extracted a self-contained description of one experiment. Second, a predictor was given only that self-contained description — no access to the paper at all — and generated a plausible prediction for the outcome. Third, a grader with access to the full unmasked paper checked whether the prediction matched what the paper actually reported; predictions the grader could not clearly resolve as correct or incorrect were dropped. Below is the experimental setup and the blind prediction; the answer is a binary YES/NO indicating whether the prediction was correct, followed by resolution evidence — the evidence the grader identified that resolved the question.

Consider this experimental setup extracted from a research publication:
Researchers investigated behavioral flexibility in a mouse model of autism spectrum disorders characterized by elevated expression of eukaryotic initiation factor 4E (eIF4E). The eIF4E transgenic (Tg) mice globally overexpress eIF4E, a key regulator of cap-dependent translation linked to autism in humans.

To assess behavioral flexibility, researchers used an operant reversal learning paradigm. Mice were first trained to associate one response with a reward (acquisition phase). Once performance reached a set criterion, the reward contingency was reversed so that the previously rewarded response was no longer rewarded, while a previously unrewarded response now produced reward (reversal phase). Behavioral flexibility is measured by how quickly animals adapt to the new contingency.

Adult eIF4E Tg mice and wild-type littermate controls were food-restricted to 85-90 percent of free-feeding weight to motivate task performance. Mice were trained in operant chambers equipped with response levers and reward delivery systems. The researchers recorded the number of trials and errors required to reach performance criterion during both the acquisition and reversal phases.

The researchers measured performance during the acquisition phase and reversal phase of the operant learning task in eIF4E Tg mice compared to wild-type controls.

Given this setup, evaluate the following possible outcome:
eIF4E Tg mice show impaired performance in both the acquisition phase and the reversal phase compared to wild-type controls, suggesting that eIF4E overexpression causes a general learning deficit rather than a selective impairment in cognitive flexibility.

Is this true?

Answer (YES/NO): NO